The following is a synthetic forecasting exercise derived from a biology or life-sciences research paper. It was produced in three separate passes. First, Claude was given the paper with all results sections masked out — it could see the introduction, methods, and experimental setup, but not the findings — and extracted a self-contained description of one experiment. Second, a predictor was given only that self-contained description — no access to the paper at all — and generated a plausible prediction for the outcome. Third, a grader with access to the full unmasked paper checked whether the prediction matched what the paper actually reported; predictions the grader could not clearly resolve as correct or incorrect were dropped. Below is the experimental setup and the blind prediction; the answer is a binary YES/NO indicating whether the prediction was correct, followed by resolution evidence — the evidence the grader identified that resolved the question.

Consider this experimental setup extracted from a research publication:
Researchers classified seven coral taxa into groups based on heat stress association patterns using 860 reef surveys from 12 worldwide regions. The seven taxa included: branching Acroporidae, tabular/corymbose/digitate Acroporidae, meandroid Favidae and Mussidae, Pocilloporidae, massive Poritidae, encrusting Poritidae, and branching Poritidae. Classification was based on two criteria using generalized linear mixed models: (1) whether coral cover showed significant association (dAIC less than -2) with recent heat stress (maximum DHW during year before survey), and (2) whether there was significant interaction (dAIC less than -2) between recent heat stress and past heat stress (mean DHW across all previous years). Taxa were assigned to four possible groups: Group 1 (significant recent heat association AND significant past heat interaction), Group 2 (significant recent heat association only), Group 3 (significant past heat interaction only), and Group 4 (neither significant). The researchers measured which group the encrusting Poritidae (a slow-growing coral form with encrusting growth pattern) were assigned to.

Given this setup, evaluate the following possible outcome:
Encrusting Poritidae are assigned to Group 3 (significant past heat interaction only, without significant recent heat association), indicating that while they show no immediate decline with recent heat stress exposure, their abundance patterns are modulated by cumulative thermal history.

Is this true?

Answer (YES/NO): NO